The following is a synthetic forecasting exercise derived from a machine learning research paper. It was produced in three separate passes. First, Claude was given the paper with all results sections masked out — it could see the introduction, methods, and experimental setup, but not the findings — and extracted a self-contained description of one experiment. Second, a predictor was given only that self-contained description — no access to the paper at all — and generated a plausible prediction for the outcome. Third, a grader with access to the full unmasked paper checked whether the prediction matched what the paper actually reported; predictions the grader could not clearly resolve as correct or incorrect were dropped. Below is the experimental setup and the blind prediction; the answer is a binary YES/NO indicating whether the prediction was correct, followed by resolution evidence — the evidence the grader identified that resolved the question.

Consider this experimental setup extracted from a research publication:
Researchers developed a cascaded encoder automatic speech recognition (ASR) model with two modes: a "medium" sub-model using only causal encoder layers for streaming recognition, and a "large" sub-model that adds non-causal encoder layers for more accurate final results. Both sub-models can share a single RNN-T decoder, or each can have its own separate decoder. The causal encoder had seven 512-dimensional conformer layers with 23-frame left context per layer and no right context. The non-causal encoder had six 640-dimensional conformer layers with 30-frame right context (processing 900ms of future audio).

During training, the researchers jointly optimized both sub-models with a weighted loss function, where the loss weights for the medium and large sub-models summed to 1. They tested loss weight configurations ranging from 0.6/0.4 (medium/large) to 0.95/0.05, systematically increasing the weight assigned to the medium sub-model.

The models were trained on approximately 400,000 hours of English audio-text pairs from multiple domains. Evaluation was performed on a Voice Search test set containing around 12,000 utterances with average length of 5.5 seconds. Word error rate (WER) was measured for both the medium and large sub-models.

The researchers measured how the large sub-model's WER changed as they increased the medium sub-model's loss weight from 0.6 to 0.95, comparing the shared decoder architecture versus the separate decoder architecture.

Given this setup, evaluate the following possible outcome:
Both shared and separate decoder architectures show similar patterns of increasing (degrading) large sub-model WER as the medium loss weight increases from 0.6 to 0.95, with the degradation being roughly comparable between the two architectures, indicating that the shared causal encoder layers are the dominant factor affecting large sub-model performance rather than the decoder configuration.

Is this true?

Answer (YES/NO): NO